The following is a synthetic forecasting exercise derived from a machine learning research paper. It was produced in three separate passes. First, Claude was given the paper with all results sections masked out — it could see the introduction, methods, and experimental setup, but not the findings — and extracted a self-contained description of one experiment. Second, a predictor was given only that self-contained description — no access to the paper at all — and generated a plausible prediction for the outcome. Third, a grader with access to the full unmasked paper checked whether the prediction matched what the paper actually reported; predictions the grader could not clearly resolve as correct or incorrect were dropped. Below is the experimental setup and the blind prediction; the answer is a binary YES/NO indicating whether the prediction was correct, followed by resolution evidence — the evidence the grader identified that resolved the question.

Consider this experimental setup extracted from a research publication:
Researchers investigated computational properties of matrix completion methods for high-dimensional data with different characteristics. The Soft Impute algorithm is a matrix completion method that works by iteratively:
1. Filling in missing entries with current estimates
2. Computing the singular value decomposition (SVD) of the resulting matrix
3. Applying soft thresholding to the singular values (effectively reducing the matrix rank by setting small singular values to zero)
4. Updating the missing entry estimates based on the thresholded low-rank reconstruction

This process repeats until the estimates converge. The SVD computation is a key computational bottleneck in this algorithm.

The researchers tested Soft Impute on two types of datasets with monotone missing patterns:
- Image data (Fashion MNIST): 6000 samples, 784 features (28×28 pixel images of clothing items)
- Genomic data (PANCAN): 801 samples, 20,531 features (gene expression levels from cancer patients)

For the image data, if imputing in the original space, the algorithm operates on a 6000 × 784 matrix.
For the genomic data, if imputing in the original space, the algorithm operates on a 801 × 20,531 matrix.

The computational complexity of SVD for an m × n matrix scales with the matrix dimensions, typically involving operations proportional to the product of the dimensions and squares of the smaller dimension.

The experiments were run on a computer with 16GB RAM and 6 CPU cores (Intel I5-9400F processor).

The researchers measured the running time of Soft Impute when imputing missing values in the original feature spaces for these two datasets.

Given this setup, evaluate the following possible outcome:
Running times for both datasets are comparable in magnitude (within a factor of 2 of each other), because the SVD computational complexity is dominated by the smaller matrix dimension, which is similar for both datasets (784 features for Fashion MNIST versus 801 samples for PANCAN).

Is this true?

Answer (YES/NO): NO